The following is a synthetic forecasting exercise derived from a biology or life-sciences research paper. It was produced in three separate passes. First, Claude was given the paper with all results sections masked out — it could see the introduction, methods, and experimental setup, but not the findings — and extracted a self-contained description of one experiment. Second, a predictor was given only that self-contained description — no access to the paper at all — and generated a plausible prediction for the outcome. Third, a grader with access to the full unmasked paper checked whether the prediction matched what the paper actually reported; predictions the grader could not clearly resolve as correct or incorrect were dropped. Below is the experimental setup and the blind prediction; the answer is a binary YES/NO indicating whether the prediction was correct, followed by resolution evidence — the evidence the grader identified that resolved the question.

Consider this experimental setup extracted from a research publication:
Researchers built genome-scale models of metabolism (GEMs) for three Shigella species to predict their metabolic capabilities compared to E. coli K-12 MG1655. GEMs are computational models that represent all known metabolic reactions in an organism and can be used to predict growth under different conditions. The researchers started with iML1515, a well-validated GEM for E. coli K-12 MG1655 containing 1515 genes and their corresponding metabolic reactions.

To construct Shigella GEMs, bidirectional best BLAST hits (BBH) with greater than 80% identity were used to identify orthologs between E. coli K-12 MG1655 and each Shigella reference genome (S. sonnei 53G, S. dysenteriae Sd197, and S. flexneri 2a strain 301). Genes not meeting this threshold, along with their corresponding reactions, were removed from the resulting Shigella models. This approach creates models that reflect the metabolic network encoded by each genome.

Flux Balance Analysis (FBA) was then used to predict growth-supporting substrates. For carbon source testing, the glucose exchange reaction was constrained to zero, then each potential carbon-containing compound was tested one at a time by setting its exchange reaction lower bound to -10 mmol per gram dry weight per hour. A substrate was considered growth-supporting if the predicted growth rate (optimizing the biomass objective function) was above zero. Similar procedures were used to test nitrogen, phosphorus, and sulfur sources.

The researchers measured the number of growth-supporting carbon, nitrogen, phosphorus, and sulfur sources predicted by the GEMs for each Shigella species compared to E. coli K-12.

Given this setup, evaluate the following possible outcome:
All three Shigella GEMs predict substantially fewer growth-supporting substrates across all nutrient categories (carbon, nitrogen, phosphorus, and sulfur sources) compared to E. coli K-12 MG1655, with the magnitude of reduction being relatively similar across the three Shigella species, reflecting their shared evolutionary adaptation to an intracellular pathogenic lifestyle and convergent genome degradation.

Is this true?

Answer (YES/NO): NO